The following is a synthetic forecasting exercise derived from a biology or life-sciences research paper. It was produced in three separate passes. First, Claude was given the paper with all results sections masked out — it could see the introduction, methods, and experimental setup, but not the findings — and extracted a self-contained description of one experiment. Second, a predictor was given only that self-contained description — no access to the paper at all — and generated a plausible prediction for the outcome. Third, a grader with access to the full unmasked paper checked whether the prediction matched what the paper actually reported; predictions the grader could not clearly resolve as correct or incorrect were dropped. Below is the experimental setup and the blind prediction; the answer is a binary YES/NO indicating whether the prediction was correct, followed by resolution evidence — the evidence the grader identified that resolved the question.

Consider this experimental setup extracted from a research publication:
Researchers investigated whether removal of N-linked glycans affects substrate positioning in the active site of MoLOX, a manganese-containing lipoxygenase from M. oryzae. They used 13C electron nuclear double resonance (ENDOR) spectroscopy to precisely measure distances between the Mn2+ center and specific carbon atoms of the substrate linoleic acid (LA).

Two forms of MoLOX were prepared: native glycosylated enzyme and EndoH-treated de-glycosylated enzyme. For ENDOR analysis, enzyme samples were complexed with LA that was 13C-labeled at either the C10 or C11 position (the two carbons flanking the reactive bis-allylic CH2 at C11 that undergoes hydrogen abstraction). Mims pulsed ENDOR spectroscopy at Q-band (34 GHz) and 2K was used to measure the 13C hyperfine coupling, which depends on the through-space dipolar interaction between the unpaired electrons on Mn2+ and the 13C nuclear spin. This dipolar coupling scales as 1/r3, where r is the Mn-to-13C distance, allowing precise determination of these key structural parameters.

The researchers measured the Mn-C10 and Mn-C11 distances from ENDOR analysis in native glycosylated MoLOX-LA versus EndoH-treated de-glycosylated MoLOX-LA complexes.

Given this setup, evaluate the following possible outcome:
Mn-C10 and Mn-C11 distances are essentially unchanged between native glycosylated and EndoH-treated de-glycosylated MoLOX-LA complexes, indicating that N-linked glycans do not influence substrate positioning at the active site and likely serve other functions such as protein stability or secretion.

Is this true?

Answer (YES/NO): YES